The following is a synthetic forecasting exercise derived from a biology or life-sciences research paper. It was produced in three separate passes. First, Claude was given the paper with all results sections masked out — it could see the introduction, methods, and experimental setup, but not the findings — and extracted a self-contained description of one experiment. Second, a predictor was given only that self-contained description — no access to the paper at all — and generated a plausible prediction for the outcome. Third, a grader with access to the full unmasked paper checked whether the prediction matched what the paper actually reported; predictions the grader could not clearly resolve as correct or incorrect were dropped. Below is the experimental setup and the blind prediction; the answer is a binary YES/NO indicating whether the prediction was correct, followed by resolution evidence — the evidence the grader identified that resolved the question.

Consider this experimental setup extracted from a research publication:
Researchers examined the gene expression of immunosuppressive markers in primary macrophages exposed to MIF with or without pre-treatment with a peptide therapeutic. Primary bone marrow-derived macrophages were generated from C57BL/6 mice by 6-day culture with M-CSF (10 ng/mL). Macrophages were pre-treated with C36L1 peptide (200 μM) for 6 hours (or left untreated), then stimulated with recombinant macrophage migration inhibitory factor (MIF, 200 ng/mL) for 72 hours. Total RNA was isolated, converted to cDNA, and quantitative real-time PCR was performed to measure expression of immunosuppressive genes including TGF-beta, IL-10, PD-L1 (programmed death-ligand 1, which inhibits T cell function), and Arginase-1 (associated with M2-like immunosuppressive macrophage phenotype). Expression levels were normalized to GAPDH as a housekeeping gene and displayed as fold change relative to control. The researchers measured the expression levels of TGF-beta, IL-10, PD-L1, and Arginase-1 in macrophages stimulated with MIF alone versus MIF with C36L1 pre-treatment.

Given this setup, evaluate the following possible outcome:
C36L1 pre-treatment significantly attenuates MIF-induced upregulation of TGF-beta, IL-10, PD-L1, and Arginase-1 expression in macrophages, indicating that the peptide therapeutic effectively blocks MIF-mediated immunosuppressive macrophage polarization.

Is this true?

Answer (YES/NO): NO